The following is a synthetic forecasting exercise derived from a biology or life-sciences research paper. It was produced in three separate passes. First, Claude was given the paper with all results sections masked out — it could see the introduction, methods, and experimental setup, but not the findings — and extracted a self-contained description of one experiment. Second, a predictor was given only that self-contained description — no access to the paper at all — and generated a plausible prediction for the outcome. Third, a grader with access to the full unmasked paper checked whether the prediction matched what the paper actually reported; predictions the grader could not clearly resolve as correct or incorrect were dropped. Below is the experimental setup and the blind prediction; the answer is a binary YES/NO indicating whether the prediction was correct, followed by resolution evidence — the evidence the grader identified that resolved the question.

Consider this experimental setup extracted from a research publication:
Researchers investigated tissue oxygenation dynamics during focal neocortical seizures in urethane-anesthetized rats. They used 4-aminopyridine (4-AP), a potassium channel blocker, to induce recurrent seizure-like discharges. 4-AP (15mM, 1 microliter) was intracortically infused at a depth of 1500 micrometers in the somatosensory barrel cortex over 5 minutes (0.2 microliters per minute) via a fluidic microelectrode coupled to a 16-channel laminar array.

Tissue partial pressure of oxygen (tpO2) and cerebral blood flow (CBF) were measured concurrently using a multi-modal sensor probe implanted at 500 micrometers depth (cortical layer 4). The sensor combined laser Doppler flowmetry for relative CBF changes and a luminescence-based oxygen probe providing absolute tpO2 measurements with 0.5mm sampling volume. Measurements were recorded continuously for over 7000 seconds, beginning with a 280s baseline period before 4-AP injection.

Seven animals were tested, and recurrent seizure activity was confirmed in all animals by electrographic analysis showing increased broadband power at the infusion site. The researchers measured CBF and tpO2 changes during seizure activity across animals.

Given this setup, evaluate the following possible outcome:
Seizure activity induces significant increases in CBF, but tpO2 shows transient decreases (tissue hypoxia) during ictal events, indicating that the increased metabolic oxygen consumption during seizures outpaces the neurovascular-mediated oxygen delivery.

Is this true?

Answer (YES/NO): NO